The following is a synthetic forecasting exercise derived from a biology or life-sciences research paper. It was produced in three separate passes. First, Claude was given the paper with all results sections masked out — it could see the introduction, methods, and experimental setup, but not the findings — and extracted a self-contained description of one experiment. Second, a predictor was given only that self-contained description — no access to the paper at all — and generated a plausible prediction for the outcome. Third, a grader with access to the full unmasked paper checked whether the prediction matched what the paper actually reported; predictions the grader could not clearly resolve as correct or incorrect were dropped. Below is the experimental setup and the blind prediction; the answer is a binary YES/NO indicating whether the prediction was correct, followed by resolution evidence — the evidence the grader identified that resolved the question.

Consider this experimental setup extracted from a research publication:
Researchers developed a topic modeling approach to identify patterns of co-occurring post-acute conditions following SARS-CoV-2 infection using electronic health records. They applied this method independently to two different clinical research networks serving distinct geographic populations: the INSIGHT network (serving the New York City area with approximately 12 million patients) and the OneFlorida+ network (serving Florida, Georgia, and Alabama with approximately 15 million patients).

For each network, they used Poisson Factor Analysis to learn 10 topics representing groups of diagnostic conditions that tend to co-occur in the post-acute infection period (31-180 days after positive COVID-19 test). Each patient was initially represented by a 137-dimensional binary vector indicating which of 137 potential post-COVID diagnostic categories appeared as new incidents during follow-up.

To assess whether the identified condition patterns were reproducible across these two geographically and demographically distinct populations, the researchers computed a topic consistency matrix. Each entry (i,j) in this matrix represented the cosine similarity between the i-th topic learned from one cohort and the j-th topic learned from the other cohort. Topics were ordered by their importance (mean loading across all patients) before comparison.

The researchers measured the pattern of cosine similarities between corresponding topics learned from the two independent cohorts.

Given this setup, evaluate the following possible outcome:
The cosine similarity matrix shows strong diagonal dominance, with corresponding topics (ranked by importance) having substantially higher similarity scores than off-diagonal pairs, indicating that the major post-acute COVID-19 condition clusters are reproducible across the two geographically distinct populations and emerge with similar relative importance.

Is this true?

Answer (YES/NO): YES